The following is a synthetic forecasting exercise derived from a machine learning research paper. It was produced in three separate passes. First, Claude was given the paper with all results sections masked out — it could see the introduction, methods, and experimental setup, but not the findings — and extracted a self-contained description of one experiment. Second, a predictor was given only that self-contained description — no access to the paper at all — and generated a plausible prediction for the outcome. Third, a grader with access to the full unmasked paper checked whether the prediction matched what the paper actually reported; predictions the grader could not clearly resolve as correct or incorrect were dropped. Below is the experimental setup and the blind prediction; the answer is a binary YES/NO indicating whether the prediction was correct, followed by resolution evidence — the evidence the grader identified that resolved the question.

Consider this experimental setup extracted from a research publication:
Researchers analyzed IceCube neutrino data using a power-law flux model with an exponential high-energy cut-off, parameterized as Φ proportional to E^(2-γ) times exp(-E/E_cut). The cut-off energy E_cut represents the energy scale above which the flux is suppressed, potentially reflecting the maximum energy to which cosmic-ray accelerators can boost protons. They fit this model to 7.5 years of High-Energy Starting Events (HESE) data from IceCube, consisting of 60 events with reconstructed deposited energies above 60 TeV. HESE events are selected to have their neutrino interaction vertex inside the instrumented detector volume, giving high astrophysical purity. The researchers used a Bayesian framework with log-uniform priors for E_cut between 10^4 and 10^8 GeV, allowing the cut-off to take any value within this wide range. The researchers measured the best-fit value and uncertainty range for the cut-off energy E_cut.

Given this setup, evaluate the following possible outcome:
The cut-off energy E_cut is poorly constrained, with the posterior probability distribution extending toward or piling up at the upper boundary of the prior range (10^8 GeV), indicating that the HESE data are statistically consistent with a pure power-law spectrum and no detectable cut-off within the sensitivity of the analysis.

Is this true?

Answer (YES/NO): NO